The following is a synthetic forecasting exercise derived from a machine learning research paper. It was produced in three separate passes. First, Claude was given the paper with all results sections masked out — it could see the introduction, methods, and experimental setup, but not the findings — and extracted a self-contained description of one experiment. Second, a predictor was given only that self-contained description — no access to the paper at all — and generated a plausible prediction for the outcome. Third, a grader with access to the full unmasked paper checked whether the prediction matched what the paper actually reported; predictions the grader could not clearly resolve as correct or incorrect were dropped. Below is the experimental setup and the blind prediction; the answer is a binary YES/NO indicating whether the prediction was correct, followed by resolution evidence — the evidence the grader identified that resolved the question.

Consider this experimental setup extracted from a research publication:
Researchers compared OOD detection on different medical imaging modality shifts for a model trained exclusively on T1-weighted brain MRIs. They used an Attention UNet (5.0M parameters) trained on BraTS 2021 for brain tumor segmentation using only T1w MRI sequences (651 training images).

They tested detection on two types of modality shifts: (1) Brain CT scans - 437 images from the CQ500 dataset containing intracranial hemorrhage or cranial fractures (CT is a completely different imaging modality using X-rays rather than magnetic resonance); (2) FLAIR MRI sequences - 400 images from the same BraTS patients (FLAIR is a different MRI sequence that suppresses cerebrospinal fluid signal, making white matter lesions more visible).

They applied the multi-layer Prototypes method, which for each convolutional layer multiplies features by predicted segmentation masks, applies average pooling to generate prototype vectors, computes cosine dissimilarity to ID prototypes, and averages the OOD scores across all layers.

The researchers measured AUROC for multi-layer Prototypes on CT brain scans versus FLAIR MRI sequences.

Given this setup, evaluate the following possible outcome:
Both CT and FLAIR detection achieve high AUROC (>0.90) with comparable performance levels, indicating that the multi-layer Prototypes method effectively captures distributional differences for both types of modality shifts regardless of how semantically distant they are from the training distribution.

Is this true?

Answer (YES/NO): NO